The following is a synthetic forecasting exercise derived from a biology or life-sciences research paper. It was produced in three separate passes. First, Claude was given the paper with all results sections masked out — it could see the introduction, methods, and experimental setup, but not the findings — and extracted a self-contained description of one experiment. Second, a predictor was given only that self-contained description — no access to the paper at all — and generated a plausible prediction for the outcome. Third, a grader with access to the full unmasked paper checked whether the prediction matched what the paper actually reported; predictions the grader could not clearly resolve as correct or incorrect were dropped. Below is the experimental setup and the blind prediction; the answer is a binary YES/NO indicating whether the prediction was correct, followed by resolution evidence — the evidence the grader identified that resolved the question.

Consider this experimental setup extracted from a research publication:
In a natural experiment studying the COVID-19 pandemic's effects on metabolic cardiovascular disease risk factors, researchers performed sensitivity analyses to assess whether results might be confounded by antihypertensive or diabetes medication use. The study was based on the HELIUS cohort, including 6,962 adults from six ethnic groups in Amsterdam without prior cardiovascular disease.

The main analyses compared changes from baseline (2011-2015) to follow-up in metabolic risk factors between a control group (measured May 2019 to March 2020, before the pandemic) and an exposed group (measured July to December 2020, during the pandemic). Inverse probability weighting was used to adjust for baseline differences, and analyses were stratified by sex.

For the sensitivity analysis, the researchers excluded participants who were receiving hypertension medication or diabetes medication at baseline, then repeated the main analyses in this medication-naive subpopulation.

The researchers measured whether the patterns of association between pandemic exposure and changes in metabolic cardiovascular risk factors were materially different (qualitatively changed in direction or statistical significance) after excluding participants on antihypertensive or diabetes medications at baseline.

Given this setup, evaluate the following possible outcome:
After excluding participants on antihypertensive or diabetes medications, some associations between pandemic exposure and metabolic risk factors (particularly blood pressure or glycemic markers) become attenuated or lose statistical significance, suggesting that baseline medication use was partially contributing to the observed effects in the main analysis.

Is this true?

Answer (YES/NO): NO